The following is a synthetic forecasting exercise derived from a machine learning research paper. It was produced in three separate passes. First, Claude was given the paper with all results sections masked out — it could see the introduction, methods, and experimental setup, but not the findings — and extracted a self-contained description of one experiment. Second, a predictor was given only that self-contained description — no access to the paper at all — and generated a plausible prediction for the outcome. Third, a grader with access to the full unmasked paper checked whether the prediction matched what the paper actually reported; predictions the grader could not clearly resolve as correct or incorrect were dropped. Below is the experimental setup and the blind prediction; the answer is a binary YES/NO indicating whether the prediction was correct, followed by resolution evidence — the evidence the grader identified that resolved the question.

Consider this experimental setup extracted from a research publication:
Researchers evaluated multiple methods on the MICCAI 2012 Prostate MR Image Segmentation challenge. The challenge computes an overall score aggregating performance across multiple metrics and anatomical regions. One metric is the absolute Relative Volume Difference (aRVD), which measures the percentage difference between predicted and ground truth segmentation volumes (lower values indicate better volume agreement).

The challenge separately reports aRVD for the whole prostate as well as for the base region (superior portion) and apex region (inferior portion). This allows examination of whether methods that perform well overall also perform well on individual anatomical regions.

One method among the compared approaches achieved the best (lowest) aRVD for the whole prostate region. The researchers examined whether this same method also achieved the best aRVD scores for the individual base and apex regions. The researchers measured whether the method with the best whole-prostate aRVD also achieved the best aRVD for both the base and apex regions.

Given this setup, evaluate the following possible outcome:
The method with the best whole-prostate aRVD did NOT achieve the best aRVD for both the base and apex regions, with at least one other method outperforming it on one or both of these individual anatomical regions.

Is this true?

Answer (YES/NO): YES